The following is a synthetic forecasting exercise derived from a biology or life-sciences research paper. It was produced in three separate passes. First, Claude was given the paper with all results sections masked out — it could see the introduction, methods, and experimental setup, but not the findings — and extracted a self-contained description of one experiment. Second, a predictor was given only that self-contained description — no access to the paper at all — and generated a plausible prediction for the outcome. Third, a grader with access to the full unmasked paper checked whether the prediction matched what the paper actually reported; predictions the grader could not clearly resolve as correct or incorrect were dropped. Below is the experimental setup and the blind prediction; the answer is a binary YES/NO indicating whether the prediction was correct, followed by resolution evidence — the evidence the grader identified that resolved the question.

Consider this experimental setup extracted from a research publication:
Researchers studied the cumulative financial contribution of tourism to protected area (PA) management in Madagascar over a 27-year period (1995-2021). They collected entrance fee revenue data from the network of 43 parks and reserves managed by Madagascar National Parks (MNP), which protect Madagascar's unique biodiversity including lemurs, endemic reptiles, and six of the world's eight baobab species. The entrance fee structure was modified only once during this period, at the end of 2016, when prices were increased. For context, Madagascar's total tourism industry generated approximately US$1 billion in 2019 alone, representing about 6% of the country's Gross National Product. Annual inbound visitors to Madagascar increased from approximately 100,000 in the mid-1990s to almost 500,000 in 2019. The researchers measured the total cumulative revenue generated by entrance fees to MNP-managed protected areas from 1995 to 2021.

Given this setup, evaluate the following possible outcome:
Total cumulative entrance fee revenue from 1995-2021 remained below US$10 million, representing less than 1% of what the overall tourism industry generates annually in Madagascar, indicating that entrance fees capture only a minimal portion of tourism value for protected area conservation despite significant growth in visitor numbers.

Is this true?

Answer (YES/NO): NO